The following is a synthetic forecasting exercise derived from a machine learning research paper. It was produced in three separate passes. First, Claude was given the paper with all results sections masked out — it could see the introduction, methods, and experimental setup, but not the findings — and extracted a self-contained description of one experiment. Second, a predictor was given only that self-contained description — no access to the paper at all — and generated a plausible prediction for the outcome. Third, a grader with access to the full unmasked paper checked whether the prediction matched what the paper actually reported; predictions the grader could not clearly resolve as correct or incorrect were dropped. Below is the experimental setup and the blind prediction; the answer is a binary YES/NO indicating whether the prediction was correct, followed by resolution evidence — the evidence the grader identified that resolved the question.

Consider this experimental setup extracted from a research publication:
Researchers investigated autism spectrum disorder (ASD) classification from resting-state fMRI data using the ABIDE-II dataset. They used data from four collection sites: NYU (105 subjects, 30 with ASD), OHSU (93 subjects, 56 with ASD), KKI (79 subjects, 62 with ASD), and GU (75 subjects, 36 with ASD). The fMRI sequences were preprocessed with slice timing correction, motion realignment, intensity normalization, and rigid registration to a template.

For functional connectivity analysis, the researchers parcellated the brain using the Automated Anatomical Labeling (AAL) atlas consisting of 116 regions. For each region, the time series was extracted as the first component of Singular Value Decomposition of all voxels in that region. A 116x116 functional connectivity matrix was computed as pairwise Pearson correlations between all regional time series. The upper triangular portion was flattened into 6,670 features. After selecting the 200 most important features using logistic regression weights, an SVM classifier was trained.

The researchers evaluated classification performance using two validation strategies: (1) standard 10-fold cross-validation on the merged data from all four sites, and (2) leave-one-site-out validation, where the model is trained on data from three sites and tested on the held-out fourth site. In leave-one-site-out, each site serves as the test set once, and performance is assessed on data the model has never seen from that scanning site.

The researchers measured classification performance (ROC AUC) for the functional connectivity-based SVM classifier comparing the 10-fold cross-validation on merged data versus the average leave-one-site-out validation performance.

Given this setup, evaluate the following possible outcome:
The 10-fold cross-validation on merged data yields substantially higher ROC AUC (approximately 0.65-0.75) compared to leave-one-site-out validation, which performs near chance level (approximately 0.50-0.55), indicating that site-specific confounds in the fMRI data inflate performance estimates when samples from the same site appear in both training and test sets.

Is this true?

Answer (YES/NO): NO